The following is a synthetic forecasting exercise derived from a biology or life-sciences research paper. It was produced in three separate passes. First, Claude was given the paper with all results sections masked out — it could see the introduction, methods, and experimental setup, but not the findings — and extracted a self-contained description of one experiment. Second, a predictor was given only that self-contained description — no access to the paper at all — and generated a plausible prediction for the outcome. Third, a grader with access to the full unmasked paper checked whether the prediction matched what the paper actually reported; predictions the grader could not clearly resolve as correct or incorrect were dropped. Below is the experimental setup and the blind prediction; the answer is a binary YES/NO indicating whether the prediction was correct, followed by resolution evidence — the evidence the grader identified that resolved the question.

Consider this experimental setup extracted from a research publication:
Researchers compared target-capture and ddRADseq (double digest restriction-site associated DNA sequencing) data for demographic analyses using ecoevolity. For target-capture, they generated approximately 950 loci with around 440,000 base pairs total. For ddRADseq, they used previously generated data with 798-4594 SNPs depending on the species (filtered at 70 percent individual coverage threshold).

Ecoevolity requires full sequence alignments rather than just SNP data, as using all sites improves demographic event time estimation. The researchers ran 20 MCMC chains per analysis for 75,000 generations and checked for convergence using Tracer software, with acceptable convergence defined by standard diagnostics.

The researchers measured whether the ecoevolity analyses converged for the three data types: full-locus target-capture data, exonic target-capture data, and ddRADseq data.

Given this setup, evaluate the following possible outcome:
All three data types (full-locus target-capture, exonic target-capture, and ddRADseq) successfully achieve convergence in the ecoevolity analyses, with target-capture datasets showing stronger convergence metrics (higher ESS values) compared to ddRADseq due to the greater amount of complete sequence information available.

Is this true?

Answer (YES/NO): NO